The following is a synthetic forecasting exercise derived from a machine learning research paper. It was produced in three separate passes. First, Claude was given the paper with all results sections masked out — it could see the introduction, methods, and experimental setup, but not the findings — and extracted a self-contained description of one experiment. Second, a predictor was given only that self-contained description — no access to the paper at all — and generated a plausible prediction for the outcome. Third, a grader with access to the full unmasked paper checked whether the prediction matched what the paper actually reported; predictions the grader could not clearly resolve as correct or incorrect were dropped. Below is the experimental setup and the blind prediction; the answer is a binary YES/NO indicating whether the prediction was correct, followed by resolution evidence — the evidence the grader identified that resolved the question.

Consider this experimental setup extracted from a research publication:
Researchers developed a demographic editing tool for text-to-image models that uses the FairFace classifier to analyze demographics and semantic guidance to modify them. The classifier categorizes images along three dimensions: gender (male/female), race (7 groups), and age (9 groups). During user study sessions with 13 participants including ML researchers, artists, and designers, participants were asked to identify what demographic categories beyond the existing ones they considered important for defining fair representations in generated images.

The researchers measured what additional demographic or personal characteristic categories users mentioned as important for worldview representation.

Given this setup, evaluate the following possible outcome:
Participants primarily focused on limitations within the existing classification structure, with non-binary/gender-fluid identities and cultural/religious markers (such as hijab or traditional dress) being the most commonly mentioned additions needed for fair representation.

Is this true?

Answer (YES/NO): NO